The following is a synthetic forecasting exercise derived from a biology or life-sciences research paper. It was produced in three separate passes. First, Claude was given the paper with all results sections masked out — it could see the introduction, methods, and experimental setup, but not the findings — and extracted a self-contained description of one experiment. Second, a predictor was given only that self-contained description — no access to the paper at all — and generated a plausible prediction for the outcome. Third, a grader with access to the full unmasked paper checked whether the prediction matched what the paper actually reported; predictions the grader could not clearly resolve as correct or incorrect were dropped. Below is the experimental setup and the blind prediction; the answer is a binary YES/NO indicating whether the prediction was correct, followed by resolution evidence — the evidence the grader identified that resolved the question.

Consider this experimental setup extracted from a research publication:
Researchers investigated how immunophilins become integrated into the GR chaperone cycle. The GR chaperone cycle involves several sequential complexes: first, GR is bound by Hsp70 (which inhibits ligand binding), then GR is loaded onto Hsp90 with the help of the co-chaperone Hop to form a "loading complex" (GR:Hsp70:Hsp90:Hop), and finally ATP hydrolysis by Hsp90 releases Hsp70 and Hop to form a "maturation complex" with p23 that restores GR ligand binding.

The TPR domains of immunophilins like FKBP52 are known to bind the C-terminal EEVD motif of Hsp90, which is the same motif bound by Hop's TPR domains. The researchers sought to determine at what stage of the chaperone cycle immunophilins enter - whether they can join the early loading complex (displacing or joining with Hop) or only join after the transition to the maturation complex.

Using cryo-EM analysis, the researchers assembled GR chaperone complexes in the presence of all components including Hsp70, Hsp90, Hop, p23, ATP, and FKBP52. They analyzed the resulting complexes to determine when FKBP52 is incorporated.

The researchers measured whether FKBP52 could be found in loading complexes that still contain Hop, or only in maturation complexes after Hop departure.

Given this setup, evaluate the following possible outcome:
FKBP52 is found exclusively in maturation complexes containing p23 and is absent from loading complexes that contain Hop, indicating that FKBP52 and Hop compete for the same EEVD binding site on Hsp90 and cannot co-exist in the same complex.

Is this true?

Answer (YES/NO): NO